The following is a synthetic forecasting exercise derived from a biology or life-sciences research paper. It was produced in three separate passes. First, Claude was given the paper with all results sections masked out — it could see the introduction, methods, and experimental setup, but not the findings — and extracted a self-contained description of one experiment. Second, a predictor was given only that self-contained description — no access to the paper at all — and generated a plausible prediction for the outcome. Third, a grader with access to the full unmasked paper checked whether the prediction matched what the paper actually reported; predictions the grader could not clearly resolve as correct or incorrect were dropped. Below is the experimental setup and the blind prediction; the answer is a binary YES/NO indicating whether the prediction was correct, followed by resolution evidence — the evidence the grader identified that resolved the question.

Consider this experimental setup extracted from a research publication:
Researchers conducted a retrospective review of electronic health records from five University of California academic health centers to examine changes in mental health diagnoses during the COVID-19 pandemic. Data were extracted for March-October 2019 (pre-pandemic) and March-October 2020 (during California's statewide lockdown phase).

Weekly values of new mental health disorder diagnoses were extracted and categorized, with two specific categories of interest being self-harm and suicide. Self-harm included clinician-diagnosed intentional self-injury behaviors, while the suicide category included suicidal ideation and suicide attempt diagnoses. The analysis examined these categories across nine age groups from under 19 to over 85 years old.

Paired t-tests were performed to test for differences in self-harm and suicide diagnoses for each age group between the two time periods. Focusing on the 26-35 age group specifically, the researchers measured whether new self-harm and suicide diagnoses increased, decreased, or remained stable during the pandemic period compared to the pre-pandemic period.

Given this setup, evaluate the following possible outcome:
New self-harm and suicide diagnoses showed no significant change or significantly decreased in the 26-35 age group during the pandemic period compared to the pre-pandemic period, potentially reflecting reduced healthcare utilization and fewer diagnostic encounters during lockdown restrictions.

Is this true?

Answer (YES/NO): YES